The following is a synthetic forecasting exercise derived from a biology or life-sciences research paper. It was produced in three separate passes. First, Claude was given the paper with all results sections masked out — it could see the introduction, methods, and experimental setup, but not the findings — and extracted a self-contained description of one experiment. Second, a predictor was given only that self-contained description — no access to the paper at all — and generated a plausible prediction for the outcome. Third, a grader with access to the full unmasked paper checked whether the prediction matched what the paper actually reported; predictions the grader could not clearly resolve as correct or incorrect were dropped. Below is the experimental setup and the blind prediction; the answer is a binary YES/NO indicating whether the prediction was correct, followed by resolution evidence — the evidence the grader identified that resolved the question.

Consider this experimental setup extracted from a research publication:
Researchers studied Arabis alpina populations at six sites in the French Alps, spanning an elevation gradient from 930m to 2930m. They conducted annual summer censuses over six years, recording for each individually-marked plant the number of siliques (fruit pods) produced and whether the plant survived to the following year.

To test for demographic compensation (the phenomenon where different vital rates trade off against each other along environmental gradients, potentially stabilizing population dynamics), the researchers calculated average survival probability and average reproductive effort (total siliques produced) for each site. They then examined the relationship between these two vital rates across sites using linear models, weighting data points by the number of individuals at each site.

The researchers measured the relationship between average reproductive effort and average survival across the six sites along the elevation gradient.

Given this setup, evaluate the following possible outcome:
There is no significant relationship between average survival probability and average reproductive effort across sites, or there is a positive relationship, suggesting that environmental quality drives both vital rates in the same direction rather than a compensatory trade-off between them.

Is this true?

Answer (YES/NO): NO